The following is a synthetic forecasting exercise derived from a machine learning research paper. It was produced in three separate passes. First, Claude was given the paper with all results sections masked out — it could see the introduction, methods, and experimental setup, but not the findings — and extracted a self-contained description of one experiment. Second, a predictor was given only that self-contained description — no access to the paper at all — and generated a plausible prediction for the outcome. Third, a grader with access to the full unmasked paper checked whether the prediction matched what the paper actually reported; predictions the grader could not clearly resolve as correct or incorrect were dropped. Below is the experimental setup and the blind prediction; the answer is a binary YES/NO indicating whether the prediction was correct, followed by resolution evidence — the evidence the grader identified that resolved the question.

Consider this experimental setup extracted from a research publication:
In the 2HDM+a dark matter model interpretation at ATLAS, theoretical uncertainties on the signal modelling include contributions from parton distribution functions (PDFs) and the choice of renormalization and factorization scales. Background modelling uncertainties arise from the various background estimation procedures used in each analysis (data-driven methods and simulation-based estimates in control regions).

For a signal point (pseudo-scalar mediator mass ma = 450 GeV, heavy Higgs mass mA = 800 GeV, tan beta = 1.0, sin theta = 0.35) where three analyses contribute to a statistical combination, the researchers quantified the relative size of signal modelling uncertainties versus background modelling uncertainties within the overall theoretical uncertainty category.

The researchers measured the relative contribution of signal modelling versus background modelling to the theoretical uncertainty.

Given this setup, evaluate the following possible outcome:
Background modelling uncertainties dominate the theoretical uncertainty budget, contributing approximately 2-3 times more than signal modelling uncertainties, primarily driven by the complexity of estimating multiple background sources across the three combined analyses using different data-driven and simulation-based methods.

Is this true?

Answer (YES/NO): NO